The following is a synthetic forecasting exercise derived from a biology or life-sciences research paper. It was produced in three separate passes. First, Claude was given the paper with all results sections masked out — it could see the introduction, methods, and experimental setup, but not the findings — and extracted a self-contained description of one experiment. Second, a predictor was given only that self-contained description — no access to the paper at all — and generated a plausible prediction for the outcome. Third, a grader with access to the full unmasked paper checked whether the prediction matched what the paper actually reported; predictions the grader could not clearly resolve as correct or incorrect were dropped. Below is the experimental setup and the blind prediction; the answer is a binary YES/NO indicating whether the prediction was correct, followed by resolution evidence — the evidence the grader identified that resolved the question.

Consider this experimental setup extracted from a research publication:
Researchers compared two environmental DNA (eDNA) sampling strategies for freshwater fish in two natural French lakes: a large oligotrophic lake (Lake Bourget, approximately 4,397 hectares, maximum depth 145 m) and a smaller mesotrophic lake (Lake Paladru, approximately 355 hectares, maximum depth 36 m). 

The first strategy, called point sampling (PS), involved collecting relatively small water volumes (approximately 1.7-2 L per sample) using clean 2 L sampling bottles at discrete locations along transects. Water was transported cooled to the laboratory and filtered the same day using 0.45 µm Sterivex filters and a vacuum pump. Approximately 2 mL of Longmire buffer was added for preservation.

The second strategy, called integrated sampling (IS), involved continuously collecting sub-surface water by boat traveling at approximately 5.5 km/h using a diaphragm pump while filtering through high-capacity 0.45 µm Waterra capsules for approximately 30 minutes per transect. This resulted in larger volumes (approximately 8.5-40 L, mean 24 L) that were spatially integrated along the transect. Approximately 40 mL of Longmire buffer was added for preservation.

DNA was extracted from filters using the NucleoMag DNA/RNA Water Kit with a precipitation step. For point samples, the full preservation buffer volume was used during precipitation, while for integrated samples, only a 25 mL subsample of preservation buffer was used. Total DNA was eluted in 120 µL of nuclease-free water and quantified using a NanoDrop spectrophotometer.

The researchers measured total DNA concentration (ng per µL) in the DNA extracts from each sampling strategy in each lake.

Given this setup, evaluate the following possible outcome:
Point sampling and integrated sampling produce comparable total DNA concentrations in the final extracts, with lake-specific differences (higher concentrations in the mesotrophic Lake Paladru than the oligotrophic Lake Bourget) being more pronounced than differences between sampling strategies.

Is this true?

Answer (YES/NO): NO